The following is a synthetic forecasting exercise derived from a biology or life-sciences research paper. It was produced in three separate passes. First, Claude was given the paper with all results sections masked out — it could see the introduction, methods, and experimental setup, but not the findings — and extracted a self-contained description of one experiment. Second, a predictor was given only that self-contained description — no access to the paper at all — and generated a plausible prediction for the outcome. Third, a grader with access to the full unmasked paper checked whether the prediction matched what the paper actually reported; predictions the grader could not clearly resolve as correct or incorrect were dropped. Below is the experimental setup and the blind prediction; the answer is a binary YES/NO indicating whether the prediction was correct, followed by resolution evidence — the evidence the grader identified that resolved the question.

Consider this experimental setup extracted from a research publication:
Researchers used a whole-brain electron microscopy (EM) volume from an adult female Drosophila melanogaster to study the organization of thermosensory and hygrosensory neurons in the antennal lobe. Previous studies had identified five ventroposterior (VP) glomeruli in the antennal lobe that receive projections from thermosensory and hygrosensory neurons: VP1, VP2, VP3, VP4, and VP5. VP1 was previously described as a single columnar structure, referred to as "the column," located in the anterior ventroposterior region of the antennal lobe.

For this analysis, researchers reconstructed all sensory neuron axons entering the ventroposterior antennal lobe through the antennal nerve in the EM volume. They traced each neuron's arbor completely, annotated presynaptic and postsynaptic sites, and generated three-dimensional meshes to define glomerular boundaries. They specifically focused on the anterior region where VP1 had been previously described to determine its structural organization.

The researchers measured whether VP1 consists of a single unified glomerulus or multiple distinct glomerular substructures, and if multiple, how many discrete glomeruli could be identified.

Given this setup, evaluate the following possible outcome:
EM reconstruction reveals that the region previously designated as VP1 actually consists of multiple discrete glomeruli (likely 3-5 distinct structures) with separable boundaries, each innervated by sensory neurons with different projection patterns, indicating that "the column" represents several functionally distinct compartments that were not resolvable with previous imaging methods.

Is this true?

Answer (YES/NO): YES